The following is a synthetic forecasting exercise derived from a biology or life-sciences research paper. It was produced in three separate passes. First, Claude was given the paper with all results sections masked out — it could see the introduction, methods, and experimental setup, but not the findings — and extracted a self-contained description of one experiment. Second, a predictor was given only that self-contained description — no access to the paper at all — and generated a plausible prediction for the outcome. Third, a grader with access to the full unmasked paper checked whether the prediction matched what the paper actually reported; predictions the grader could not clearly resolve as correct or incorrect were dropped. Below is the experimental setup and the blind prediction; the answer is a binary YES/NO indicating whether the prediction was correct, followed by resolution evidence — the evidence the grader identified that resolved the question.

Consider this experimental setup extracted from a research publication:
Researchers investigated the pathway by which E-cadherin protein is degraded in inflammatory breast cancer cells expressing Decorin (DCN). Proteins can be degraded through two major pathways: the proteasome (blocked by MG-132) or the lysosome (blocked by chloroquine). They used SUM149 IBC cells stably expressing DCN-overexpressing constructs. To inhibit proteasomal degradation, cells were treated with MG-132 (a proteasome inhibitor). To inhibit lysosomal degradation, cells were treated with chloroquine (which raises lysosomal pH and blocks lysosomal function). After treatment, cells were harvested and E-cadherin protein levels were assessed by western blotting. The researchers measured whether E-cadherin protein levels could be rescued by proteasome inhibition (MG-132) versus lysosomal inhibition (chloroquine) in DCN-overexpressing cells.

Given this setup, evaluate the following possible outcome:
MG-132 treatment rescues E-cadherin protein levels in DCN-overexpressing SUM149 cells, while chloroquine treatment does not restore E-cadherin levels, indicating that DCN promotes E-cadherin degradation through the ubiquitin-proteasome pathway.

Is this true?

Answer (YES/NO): NO